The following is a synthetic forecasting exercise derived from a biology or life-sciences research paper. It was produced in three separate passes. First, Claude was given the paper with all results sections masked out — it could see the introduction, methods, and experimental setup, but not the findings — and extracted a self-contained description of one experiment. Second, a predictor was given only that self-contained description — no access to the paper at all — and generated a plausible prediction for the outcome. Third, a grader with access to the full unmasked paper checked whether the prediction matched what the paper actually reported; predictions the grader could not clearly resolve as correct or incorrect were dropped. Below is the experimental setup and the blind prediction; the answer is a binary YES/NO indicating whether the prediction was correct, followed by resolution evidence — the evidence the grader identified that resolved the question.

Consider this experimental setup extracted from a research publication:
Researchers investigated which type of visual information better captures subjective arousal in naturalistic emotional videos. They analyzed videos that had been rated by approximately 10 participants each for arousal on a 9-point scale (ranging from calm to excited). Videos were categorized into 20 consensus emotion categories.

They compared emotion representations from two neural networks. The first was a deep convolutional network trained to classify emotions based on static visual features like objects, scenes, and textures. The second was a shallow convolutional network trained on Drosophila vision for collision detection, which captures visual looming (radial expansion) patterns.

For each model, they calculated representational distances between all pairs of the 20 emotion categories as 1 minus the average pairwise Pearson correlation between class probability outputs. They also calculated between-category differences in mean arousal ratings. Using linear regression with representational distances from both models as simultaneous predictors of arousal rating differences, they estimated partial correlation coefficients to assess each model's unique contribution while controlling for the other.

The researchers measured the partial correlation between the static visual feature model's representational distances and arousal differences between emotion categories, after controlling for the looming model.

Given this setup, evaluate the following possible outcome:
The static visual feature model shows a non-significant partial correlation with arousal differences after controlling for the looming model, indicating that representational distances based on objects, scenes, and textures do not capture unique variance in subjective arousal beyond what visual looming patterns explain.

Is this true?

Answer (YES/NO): NO